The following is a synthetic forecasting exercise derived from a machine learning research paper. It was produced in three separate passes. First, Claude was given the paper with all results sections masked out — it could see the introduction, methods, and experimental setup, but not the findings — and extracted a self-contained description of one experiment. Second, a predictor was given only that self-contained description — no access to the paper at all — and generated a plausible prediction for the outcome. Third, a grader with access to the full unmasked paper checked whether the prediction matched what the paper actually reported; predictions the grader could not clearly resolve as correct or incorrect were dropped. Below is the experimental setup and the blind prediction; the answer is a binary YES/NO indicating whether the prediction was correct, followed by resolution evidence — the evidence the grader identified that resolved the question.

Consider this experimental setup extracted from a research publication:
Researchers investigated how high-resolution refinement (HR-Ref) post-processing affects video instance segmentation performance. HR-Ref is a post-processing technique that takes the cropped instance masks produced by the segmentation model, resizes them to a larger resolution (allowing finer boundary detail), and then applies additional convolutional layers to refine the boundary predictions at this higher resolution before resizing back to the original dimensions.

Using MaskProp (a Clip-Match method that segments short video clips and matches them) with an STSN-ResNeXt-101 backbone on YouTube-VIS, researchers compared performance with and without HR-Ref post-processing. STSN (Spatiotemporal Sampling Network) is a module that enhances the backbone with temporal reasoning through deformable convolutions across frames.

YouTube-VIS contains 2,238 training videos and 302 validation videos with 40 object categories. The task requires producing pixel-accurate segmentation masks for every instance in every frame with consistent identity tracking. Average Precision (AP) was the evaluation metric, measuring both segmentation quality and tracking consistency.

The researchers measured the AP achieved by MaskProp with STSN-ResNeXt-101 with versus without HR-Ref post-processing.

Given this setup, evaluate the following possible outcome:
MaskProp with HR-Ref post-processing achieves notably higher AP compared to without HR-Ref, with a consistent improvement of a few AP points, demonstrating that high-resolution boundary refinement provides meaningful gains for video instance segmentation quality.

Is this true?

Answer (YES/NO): NO